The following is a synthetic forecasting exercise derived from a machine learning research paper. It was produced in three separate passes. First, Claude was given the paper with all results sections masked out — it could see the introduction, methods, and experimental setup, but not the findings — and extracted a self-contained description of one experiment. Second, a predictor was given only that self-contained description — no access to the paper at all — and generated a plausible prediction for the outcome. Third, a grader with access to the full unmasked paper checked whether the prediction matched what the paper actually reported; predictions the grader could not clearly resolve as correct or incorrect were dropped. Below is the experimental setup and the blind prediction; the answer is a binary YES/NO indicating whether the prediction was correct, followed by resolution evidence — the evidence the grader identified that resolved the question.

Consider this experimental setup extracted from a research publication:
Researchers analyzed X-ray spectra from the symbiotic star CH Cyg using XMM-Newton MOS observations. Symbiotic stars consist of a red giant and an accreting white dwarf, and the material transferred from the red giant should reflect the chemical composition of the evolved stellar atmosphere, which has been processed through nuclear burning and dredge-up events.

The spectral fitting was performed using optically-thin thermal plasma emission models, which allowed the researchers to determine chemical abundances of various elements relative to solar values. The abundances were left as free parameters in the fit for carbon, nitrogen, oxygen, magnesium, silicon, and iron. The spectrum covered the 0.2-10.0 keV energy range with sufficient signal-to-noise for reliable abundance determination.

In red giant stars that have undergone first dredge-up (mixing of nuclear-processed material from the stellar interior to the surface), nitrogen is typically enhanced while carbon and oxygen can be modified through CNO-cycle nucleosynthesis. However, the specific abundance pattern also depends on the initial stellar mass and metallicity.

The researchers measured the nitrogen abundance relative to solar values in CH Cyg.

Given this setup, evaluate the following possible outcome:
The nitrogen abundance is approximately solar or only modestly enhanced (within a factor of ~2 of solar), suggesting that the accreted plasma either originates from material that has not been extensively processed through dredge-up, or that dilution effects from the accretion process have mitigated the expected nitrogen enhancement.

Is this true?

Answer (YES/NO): NO